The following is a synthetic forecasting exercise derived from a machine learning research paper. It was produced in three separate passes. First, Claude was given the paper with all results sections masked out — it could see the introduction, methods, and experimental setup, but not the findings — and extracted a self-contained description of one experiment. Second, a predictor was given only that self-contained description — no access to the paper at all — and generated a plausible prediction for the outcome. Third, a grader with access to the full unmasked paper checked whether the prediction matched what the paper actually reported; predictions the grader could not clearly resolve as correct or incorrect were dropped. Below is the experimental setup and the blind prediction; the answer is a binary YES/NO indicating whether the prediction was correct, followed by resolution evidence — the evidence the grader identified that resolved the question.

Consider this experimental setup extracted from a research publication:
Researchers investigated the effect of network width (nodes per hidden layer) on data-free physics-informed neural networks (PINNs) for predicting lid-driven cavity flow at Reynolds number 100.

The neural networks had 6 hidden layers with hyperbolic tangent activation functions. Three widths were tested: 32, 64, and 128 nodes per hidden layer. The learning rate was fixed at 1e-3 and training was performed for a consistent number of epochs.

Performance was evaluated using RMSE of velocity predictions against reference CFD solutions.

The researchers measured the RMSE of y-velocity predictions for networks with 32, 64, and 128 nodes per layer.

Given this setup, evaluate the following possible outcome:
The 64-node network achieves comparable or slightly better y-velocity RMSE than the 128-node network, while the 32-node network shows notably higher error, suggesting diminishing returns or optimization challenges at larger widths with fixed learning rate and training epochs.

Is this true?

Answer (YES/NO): NO